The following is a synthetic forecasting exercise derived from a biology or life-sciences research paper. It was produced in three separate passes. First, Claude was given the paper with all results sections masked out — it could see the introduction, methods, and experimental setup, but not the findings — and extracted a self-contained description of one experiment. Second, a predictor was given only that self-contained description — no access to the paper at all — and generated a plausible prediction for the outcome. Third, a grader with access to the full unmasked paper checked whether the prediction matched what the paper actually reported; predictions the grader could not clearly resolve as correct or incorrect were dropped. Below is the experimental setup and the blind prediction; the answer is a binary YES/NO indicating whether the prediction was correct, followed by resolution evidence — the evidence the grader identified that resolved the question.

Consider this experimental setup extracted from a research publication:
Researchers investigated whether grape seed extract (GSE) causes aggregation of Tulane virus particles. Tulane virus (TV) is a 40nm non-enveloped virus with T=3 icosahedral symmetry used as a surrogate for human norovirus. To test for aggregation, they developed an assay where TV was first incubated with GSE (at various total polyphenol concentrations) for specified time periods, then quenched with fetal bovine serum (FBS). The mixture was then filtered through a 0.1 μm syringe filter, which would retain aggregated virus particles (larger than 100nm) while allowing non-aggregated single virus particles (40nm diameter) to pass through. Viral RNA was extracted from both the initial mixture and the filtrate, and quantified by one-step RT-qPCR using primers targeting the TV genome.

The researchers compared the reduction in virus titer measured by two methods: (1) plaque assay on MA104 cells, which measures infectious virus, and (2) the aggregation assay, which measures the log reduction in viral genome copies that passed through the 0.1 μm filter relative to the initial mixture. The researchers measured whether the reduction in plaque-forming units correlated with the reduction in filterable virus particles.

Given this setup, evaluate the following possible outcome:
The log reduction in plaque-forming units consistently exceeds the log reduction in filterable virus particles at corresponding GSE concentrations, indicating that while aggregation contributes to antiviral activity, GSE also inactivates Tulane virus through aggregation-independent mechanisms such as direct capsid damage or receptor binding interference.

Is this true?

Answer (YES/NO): NO